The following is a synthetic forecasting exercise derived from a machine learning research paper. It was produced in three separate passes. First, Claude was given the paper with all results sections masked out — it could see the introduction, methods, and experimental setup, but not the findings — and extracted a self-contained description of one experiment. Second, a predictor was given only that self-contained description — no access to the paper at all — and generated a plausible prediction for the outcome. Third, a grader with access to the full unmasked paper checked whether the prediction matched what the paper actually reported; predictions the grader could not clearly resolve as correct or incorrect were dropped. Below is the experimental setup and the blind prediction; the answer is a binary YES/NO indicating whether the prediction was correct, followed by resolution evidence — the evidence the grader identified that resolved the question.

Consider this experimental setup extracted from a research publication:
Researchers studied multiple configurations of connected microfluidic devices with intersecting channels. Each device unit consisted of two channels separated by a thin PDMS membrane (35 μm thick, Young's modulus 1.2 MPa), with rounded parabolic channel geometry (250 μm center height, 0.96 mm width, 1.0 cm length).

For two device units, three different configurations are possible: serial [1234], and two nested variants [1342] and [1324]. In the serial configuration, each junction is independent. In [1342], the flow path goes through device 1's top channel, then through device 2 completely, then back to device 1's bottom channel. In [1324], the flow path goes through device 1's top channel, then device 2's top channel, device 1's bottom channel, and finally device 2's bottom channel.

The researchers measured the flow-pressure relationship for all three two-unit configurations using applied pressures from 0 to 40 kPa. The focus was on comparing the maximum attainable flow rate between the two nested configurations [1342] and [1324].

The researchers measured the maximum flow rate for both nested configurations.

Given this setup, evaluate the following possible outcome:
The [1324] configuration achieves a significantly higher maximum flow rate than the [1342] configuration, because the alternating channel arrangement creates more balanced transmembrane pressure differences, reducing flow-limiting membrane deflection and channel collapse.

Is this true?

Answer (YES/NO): NO